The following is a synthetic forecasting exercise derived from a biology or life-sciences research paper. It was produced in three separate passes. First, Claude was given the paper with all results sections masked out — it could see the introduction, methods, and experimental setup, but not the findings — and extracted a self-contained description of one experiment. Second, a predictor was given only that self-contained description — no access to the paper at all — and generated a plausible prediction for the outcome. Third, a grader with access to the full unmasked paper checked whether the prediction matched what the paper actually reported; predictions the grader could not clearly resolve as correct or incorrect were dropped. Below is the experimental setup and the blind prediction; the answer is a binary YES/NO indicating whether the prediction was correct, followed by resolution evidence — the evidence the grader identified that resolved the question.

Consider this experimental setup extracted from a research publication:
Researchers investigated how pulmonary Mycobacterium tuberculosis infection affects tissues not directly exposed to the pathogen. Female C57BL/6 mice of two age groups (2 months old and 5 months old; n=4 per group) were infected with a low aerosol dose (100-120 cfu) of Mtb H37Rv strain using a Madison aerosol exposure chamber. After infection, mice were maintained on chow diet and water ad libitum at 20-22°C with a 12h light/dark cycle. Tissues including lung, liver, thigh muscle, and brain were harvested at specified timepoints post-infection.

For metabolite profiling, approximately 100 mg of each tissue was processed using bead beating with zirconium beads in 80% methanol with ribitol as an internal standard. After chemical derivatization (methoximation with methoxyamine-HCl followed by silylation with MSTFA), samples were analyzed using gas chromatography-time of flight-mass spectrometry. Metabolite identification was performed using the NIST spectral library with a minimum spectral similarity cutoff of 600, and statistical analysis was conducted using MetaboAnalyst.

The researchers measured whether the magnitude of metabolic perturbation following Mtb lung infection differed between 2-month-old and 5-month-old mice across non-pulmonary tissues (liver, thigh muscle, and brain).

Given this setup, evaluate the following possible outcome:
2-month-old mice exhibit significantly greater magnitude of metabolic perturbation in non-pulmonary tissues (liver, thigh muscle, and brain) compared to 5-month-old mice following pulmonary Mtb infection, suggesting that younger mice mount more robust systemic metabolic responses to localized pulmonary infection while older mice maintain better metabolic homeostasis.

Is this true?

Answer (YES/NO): NO